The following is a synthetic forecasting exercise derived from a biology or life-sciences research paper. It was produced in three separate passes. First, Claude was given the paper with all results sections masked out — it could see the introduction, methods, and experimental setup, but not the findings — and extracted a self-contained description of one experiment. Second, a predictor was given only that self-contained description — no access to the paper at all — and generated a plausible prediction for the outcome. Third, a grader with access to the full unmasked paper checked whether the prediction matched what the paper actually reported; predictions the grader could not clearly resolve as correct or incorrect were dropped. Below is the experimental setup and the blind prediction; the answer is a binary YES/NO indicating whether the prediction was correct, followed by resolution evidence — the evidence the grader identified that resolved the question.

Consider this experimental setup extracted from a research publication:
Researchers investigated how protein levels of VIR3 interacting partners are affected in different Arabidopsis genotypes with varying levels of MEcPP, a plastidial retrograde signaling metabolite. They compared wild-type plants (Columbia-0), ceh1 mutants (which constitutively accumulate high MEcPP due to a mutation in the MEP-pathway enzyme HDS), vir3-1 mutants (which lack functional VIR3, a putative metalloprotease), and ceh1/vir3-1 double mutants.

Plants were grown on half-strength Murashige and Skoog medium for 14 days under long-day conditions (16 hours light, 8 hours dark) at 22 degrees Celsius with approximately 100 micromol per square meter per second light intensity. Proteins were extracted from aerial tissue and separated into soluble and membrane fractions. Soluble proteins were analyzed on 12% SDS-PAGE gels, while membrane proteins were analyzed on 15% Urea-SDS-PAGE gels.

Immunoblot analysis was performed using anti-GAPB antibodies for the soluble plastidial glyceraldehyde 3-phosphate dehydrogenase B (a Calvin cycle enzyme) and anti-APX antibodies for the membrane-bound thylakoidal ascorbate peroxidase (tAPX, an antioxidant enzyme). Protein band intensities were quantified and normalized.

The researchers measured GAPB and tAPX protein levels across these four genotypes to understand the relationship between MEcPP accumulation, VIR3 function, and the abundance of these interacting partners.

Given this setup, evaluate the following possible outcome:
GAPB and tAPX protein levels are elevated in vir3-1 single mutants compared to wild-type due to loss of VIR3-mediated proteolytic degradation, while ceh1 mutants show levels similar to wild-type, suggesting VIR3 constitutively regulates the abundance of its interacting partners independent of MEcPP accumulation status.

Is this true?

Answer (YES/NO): NO